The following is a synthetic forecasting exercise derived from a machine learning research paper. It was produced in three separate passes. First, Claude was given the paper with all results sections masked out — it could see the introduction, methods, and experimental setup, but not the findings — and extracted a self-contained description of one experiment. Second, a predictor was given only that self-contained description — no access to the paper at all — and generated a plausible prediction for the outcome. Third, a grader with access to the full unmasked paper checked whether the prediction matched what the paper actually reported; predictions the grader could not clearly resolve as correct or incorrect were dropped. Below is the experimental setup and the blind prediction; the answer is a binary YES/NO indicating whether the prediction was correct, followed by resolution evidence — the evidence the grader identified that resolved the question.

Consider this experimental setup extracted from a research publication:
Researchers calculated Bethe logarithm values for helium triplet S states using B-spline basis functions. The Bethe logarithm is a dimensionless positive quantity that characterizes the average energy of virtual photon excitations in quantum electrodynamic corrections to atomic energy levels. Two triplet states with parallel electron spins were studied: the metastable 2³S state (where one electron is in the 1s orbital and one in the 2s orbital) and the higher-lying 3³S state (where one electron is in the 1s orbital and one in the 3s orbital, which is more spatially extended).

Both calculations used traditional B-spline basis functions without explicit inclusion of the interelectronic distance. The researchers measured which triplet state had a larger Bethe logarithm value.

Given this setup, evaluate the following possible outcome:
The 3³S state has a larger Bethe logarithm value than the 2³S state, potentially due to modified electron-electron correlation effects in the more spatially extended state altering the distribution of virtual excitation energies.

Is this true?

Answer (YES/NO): YES